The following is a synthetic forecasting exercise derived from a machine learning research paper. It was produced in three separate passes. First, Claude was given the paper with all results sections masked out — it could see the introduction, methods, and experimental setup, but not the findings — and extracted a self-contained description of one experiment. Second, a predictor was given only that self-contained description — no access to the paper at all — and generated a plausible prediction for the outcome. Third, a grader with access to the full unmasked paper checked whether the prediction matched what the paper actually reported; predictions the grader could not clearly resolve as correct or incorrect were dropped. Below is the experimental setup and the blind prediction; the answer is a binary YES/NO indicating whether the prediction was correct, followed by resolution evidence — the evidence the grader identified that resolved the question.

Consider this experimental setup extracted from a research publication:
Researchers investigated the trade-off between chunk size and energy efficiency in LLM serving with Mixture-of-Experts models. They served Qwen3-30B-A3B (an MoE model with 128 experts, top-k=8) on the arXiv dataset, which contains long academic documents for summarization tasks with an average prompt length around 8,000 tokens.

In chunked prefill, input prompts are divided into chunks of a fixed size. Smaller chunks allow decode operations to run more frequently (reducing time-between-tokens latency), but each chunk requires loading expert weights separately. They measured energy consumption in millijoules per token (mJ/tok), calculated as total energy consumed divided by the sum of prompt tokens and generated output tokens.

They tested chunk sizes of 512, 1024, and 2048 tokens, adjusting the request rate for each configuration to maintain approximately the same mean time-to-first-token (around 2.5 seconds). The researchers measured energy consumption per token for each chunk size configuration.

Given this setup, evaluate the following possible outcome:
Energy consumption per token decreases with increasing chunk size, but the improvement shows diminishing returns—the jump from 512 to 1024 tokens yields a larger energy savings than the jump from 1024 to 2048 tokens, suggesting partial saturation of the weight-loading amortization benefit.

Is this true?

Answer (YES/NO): YES